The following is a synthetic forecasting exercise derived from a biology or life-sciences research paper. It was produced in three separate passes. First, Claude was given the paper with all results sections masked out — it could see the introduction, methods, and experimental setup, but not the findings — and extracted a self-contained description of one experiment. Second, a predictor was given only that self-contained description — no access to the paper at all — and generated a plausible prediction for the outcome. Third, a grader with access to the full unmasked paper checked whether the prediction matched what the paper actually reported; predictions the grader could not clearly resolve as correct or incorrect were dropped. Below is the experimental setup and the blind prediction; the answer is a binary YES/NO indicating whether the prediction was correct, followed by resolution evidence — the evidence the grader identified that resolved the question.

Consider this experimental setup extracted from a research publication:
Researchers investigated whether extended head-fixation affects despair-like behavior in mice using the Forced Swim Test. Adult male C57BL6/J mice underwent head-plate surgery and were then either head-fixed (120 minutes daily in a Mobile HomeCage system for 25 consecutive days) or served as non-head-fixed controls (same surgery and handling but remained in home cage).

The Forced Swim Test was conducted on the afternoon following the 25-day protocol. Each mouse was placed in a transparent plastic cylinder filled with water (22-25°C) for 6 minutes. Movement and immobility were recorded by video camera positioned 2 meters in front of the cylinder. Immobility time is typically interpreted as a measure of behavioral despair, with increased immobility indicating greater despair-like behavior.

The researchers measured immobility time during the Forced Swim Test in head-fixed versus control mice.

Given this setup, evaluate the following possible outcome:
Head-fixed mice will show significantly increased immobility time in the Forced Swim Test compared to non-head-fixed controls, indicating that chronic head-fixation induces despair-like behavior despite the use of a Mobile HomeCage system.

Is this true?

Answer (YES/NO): NO